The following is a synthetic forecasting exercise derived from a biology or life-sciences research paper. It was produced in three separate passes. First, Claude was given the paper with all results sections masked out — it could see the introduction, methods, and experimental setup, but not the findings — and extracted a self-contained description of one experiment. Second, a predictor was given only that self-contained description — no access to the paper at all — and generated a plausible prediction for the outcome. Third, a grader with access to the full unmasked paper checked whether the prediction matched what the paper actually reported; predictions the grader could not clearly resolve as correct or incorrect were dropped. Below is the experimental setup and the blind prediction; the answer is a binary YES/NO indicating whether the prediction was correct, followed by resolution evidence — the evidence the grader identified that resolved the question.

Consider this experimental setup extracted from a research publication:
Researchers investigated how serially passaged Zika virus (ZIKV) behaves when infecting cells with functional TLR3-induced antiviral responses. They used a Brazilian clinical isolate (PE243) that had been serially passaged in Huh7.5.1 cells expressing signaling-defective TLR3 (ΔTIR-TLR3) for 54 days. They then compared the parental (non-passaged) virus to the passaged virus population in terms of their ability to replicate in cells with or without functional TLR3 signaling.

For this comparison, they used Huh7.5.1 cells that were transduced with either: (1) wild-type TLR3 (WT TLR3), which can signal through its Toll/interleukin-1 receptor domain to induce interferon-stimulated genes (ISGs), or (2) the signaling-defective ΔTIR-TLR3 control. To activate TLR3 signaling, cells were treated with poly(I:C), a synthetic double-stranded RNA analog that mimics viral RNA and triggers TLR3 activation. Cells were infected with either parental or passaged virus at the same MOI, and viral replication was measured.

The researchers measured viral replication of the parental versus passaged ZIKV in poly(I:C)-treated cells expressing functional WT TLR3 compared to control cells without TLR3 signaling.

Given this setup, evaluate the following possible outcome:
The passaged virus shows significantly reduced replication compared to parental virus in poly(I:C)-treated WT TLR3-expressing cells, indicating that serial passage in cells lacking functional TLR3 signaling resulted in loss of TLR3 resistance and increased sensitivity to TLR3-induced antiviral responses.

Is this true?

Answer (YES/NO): NO